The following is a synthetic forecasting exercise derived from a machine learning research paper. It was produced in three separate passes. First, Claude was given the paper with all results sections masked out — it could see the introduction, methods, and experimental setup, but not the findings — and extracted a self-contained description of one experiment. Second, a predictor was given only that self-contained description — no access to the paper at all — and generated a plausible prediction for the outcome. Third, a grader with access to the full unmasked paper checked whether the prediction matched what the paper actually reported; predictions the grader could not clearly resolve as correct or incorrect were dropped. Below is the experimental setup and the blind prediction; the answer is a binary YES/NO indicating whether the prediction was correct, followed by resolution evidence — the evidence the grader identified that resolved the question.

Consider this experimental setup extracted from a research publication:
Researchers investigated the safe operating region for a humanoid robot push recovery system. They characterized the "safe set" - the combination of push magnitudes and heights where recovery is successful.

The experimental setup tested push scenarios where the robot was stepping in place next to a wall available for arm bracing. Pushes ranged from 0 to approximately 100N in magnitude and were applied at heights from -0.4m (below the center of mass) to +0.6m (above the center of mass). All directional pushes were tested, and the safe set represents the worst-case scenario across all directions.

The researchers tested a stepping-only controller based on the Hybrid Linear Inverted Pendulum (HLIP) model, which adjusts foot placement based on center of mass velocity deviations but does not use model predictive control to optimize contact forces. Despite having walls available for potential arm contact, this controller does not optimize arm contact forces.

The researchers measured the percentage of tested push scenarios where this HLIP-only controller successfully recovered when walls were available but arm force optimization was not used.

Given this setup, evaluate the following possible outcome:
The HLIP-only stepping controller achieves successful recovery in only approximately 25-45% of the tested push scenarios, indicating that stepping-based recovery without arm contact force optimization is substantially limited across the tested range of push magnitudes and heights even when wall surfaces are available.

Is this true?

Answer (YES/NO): NO